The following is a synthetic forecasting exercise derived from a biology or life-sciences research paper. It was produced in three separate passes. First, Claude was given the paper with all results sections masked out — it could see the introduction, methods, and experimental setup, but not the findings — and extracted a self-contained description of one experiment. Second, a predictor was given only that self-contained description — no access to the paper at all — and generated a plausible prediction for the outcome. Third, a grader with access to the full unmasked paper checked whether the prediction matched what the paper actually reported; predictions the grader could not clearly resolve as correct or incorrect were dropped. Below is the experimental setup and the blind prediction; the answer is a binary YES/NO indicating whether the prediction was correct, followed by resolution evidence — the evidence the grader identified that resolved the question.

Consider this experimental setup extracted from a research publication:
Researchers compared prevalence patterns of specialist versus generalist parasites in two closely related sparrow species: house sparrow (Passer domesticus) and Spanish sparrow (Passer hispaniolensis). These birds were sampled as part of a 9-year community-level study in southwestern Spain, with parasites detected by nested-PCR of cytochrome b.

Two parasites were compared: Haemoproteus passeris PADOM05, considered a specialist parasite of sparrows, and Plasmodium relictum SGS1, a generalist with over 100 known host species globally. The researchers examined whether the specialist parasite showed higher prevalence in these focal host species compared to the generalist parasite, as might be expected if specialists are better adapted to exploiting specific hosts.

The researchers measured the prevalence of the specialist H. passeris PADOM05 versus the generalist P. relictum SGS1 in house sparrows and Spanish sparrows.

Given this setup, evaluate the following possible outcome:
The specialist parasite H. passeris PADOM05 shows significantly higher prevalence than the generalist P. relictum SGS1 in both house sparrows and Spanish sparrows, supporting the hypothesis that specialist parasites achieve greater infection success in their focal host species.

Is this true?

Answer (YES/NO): NO